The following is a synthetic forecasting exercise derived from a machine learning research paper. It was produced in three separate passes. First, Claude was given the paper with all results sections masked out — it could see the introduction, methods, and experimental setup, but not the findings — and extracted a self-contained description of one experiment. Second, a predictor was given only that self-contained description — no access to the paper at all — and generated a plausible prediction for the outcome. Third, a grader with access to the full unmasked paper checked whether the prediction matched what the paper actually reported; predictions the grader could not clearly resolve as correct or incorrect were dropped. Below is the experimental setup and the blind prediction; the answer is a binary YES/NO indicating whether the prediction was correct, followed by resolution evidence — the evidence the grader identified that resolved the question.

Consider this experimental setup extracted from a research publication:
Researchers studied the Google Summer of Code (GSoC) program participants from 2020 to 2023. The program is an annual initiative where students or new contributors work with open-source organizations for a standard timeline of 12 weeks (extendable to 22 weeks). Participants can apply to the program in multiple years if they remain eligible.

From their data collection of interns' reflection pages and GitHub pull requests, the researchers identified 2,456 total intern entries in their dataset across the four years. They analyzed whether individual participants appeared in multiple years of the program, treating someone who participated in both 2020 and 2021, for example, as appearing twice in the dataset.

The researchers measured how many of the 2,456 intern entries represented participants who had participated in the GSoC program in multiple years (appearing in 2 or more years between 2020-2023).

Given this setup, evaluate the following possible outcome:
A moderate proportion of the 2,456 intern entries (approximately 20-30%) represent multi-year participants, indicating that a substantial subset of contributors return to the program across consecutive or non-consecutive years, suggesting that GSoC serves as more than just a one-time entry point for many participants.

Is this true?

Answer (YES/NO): NO